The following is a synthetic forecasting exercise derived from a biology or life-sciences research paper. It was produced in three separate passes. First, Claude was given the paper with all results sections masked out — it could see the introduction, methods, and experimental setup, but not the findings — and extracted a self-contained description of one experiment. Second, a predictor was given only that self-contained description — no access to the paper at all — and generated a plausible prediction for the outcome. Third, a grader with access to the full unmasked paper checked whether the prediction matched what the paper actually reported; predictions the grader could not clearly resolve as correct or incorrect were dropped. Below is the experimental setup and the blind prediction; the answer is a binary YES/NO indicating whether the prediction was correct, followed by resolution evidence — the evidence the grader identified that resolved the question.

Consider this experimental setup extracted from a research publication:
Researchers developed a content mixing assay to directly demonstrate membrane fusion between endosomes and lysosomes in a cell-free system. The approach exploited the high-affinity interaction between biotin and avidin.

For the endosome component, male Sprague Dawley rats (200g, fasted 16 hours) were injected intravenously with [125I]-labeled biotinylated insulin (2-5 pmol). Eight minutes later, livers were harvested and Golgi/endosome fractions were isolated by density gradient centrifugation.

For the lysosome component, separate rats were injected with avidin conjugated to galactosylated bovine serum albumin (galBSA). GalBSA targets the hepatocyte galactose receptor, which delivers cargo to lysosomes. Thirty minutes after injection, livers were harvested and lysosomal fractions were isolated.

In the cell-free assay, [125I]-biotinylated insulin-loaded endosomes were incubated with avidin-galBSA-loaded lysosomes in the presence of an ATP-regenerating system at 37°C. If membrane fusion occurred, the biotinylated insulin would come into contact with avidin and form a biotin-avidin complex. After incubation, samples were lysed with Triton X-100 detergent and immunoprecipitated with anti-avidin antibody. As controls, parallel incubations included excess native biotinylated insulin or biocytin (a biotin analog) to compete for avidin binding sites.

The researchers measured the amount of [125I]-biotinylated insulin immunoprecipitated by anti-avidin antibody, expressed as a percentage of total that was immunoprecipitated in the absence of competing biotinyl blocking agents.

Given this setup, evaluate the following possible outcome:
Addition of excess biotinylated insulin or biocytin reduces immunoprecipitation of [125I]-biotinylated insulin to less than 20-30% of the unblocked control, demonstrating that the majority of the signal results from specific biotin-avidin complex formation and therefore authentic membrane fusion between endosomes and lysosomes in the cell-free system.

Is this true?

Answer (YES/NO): NO